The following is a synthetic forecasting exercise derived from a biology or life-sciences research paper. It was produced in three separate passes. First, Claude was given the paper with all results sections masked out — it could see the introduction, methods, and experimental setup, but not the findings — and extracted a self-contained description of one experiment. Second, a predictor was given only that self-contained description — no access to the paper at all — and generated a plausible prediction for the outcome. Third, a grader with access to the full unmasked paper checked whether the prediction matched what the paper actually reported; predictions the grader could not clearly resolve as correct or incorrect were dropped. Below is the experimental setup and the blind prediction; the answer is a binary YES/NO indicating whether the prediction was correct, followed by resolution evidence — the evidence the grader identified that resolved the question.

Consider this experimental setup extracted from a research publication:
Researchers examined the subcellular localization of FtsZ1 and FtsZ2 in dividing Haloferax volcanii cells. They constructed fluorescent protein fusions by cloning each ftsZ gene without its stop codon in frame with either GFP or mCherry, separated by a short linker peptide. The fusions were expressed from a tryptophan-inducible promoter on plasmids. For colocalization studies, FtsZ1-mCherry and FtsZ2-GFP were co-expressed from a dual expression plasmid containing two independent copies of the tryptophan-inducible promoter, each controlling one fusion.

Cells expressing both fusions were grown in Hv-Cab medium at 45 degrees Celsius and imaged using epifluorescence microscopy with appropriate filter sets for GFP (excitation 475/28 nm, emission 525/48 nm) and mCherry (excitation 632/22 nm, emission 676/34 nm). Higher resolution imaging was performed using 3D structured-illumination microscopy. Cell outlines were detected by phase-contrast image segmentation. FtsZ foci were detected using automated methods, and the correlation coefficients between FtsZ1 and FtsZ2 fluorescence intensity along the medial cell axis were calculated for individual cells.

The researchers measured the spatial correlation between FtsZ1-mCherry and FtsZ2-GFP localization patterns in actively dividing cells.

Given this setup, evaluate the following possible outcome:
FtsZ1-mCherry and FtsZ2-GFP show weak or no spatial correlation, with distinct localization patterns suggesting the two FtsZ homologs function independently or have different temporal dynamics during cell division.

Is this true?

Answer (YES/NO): NO